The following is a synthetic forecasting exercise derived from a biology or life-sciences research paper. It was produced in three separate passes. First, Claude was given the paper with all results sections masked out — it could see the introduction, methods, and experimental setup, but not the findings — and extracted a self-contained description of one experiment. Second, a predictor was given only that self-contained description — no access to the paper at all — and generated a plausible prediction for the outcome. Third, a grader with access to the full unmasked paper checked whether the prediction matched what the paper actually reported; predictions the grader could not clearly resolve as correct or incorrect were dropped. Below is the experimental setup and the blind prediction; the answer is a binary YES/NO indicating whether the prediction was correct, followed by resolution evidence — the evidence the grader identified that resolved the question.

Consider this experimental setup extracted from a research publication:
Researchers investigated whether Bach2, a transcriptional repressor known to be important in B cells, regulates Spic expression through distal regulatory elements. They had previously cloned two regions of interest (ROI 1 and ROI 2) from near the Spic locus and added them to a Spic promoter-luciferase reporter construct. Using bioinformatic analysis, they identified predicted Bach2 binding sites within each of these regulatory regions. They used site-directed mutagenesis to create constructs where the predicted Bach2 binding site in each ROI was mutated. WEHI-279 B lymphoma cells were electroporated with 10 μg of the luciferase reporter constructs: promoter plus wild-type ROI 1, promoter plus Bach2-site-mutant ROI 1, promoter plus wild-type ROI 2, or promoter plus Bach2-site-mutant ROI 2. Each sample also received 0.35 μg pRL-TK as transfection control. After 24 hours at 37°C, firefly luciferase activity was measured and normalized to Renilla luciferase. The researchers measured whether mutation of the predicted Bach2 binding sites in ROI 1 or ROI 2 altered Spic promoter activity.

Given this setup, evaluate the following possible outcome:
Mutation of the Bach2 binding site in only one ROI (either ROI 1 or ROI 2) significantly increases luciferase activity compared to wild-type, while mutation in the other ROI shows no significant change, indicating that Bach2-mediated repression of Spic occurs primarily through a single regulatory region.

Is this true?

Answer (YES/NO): NO